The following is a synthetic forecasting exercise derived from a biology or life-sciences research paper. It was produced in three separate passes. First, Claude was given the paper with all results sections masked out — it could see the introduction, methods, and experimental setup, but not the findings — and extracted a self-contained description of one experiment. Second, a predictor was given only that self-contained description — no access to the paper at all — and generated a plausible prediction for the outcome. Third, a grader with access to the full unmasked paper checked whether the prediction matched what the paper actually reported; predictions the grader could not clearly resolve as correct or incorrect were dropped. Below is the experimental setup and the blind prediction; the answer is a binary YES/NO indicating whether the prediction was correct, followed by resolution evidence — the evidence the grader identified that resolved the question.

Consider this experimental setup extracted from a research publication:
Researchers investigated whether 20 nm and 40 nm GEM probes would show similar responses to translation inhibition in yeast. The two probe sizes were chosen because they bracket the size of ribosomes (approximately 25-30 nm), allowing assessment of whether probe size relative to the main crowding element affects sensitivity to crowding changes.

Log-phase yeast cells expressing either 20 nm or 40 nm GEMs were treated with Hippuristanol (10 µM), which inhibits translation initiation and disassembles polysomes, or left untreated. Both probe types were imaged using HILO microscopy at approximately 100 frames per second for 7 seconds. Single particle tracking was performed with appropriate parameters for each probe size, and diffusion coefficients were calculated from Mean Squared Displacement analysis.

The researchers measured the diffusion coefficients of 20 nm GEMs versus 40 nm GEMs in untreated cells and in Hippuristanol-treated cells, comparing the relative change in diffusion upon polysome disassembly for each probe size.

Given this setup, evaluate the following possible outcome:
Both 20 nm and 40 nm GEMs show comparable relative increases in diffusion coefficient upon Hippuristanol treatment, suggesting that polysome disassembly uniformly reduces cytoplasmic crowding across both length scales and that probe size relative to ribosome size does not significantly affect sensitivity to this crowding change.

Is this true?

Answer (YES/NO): NO